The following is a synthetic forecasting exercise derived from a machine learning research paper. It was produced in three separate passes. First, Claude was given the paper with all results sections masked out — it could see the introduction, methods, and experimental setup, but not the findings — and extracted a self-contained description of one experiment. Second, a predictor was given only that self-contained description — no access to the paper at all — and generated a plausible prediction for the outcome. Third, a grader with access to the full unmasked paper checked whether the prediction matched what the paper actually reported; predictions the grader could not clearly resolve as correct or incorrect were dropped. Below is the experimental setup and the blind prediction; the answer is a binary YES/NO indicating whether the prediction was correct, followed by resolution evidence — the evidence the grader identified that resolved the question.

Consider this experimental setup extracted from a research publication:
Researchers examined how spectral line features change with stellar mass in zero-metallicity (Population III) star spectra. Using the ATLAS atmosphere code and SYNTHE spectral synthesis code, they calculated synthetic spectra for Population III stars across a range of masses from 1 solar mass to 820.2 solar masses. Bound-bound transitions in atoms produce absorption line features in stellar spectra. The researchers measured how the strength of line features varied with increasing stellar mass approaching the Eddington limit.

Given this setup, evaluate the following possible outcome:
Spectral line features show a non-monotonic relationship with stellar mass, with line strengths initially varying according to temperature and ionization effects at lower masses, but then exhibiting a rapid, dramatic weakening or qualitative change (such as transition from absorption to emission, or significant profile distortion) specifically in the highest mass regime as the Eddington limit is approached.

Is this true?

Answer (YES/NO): NO